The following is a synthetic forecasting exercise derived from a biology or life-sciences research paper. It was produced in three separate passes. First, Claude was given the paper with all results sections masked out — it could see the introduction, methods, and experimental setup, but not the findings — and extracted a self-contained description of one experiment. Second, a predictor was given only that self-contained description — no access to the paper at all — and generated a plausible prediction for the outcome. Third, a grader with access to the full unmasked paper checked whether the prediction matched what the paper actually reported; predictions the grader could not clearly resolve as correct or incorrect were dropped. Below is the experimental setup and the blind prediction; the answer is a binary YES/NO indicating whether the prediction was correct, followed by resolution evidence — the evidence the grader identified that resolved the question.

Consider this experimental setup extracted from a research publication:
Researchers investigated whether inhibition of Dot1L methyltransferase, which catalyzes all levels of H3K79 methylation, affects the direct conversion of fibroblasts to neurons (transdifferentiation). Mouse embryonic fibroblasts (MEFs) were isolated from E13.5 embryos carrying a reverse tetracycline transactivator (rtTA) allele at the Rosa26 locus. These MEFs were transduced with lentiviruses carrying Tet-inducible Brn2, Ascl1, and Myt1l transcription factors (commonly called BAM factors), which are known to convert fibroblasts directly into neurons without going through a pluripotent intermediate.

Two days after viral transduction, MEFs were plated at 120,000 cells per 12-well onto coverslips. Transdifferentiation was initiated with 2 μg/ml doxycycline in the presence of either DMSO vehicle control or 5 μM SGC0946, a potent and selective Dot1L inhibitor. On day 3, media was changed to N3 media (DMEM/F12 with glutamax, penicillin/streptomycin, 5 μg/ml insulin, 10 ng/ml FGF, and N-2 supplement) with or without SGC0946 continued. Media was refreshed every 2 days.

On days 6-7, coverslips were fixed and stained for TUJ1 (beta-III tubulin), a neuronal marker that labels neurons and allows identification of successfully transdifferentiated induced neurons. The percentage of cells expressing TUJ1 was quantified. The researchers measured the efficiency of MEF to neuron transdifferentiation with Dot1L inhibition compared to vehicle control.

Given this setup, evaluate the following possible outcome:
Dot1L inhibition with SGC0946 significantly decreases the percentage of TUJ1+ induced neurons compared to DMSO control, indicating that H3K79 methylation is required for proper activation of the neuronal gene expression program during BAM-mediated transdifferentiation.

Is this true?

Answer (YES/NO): YES